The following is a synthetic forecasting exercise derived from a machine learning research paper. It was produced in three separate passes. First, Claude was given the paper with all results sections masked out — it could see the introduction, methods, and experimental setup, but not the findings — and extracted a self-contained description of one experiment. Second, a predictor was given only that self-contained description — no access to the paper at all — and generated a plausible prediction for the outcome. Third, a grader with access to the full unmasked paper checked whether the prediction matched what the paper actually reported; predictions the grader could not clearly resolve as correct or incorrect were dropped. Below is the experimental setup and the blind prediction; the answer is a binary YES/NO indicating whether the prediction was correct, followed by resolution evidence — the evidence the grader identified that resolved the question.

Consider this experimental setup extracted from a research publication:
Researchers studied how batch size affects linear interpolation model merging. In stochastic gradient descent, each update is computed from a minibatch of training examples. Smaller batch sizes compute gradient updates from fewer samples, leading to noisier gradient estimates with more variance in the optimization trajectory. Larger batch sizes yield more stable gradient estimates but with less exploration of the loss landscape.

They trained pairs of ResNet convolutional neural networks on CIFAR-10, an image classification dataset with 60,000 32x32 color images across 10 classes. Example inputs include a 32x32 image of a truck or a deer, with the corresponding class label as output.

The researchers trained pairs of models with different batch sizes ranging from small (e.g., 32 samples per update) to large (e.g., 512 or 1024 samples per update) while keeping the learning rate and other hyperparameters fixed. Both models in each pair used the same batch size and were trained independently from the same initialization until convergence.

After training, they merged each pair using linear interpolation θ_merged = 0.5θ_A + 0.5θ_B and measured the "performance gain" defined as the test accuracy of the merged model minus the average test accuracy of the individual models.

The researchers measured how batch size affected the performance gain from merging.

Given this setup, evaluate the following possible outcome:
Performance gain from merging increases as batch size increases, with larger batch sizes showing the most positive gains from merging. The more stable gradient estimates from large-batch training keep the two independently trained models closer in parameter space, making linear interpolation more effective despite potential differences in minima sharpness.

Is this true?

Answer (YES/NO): NO